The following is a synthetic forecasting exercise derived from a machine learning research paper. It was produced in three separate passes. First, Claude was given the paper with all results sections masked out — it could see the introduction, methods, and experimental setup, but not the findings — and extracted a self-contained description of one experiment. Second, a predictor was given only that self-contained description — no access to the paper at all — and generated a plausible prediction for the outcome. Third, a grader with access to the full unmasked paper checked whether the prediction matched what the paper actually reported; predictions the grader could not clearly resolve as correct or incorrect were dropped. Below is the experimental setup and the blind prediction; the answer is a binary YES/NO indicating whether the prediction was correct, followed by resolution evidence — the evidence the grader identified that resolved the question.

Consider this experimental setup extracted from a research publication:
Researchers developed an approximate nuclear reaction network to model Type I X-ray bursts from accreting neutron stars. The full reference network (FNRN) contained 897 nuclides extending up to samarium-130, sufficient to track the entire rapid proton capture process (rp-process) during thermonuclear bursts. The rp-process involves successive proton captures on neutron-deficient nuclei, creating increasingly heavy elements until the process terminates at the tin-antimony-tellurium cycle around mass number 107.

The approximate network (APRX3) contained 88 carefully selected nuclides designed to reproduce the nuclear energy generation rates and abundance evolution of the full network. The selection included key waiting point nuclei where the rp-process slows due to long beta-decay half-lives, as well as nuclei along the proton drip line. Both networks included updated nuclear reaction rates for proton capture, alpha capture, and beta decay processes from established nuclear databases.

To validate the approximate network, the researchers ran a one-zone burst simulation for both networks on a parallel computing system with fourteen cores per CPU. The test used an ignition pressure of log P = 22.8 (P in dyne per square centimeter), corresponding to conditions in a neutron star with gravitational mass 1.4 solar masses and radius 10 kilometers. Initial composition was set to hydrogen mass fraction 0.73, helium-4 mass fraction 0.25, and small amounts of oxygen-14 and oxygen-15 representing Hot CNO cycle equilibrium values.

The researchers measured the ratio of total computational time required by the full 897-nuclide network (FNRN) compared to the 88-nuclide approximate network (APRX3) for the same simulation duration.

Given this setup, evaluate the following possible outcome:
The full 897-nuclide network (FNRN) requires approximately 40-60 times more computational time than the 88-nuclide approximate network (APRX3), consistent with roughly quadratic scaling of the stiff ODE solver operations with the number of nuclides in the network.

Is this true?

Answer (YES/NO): NO